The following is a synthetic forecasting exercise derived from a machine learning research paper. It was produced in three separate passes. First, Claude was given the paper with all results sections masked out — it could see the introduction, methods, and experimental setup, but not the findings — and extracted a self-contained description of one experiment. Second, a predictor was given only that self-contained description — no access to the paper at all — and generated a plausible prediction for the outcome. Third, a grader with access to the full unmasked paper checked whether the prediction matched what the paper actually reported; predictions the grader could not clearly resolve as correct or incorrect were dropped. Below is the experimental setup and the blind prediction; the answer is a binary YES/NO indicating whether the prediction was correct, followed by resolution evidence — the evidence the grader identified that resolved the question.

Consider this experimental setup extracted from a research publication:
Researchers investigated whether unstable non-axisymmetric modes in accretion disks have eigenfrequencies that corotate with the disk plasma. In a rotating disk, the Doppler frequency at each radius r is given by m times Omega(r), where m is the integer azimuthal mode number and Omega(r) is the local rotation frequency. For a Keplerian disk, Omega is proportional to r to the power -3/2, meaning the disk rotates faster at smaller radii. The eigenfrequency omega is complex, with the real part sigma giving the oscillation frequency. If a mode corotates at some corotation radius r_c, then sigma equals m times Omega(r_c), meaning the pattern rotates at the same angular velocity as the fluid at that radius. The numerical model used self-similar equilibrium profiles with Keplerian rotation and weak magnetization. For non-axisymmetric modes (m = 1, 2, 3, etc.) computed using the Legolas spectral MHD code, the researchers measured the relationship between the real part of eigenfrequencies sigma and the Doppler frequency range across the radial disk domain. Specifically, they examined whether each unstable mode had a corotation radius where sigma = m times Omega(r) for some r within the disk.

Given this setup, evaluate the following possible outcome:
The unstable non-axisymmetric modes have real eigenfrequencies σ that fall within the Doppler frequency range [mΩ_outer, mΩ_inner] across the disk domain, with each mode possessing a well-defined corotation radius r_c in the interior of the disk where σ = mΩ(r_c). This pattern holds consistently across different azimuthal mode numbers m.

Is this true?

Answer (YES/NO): YES